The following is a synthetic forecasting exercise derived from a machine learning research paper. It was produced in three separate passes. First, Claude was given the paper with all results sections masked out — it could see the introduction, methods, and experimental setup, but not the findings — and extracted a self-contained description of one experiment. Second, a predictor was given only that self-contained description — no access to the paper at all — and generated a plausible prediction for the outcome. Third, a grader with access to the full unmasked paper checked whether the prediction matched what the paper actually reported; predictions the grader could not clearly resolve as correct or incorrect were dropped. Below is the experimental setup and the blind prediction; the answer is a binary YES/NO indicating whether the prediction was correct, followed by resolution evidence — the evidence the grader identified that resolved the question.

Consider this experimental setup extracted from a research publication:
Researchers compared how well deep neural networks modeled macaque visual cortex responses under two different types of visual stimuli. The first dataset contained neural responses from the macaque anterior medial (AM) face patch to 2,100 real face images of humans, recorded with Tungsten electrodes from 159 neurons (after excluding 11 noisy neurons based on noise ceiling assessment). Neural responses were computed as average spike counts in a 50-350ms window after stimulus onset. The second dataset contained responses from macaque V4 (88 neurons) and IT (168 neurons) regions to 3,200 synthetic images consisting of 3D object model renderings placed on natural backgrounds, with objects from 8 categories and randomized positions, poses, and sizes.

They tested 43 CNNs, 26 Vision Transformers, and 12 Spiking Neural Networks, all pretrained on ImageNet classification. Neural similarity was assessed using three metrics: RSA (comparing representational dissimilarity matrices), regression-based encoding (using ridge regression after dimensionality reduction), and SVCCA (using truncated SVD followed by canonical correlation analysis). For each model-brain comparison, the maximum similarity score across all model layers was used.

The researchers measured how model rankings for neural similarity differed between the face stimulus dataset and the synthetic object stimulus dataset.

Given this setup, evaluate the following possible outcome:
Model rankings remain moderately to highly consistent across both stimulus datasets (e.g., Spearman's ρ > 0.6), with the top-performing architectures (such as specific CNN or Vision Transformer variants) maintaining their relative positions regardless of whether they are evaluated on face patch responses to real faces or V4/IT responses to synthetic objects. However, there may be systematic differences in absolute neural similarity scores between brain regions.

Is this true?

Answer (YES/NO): NO